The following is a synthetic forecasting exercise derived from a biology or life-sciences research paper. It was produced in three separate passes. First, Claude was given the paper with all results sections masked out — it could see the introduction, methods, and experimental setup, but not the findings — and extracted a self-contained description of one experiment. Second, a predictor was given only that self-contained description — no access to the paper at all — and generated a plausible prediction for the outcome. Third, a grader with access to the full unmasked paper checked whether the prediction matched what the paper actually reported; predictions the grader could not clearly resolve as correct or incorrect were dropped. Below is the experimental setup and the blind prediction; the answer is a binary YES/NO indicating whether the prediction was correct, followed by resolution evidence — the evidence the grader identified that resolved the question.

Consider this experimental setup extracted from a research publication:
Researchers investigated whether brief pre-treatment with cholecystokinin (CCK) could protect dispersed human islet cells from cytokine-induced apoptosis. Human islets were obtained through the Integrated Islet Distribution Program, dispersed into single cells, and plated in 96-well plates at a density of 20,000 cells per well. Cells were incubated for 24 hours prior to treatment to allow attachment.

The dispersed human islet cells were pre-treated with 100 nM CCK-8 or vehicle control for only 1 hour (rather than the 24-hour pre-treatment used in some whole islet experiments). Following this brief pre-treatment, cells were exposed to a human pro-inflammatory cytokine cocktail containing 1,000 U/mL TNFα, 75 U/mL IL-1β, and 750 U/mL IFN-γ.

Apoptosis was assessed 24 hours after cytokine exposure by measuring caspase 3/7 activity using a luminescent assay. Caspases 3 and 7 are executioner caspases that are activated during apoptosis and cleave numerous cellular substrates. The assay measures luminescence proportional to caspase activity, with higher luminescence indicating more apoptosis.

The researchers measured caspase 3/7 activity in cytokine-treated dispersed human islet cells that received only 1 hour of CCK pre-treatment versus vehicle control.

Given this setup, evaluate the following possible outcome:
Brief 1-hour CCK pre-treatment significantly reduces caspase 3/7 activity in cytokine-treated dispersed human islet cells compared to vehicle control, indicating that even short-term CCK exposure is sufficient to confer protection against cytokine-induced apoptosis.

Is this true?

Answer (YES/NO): YES